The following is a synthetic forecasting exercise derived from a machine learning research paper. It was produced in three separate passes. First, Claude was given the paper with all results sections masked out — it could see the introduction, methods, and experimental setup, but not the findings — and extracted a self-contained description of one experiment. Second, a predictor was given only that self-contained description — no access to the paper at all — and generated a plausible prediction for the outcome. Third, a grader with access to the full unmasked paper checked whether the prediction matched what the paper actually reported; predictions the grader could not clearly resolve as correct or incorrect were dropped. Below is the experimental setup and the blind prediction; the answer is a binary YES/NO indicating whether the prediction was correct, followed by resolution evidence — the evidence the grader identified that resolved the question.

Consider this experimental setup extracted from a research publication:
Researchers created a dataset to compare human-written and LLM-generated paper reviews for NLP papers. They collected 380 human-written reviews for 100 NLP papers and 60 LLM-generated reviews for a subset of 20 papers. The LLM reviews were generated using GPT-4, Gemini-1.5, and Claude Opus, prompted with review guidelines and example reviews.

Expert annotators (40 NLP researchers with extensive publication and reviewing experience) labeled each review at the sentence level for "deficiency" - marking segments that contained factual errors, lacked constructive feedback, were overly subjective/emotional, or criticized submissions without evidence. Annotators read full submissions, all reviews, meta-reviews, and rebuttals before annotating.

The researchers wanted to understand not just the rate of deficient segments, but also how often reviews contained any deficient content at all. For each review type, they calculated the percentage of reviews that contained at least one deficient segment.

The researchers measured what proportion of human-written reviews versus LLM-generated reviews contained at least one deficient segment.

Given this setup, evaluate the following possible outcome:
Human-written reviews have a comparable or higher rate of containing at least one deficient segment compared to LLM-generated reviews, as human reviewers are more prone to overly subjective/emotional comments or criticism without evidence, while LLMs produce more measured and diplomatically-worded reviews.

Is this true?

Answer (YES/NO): NO